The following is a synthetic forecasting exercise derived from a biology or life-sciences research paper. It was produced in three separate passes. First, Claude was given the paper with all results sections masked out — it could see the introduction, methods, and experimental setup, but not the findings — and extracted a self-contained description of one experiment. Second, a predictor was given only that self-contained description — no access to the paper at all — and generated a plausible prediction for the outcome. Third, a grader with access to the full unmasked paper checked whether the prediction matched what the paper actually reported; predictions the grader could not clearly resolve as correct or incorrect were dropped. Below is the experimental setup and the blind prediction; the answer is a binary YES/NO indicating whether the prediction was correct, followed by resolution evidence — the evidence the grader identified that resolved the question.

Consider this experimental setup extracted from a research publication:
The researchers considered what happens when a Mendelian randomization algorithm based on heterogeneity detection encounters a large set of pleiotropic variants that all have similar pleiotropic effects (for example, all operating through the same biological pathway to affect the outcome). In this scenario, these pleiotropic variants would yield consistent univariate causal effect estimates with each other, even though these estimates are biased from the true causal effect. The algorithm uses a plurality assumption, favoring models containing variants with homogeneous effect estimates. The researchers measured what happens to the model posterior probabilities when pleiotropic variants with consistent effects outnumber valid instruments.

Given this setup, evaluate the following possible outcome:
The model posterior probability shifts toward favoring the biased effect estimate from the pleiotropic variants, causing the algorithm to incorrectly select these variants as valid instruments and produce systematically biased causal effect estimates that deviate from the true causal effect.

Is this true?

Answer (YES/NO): YES